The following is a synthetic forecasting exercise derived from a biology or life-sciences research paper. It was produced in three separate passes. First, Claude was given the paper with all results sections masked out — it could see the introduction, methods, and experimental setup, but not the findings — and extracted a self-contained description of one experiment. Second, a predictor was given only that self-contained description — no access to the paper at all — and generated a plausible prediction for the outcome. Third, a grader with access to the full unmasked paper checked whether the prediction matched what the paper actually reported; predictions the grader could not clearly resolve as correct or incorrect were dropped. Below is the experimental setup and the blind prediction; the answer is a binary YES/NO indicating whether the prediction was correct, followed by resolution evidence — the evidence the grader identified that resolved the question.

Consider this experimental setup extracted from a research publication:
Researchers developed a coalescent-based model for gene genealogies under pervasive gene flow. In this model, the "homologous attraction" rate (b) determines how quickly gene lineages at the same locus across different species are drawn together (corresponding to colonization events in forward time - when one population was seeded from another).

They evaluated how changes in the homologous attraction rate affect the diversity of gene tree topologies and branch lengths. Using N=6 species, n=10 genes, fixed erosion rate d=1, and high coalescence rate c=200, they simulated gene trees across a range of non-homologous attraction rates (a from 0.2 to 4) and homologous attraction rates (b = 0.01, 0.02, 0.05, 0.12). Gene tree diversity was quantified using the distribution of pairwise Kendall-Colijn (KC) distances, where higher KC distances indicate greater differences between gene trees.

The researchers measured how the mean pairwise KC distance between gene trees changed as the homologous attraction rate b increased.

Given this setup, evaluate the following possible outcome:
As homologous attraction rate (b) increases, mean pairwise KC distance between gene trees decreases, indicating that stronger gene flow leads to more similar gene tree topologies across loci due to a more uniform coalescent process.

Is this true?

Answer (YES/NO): NO